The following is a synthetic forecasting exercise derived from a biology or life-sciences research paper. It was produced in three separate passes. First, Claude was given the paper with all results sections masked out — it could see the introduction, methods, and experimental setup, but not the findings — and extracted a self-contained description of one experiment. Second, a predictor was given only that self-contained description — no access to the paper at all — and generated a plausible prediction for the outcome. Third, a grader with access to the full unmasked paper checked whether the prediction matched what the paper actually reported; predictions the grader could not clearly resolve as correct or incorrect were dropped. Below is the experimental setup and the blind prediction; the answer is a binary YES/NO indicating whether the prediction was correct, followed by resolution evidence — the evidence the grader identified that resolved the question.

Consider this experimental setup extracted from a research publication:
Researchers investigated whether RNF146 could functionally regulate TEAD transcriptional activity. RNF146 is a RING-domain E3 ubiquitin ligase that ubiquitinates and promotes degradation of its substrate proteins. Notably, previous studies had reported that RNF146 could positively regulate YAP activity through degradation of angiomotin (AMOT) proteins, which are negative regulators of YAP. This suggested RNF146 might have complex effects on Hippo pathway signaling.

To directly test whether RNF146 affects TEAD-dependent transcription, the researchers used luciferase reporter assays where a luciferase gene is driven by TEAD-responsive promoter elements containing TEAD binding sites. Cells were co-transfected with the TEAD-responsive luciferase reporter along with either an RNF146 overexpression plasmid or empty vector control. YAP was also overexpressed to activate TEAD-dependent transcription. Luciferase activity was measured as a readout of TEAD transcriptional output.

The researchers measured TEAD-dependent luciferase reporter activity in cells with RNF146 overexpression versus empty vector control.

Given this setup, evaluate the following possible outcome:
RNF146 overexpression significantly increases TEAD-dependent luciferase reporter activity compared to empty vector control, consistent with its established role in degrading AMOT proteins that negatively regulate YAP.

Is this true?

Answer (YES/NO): NO